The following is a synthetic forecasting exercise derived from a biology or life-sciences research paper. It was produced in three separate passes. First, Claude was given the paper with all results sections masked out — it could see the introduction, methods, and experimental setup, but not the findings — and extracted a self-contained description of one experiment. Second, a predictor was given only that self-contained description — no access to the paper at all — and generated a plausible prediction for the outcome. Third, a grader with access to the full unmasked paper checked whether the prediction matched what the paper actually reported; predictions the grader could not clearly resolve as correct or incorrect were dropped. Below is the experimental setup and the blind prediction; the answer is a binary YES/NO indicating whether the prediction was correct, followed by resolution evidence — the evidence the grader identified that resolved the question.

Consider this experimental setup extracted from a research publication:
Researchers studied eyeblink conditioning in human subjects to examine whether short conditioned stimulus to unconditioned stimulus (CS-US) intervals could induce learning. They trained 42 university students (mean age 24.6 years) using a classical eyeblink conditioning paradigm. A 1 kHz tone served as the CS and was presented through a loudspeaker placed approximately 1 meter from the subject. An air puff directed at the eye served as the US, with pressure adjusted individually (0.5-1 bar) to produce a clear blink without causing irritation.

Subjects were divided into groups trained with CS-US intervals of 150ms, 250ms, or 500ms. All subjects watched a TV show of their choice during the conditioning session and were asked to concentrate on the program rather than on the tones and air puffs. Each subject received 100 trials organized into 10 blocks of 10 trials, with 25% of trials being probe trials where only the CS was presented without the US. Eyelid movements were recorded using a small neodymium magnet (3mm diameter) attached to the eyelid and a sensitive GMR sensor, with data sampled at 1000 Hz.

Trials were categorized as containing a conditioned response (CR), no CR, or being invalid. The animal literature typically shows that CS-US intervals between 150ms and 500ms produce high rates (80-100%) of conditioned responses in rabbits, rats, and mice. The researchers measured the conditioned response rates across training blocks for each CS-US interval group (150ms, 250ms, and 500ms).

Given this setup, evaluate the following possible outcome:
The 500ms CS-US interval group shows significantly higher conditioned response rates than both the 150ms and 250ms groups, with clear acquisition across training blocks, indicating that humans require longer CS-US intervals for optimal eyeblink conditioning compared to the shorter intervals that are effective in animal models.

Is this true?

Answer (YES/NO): YES